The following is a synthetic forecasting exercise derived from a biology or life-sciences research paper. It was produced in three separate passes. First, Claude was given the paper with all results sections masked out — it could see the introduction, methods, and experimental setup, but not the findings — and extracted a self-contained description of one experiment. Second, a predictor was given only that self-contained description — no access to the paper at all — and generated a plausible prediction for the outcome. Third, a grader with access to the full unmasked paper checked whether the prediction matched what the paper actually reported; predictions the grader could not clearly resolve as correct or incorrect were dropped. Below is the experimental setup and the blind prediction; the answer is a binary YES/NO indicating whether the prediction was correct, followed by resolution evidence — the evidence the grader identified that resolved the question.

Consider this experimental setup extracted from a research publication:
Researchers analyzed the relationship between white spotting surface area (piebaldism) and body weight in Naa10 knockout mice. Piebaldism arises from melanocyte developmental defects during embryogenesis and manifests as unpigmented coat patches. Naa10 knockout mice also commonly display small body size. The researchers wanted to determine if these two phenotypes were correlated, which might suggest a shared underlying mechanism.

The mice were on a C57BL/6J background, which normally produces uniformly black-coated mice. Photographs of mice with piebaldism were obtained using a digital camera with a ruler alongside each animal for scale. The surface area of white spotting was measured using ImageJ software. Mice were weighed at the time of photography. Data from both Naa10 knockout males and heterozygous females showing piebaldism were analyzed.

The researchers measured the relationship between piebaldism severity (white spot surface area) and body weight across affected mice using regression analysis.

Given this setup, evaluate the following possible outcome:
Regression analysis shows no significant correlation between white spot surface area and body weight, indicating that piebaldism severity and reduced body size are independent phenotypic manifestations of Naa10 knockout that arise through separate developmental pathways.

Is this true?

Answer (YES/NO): YES